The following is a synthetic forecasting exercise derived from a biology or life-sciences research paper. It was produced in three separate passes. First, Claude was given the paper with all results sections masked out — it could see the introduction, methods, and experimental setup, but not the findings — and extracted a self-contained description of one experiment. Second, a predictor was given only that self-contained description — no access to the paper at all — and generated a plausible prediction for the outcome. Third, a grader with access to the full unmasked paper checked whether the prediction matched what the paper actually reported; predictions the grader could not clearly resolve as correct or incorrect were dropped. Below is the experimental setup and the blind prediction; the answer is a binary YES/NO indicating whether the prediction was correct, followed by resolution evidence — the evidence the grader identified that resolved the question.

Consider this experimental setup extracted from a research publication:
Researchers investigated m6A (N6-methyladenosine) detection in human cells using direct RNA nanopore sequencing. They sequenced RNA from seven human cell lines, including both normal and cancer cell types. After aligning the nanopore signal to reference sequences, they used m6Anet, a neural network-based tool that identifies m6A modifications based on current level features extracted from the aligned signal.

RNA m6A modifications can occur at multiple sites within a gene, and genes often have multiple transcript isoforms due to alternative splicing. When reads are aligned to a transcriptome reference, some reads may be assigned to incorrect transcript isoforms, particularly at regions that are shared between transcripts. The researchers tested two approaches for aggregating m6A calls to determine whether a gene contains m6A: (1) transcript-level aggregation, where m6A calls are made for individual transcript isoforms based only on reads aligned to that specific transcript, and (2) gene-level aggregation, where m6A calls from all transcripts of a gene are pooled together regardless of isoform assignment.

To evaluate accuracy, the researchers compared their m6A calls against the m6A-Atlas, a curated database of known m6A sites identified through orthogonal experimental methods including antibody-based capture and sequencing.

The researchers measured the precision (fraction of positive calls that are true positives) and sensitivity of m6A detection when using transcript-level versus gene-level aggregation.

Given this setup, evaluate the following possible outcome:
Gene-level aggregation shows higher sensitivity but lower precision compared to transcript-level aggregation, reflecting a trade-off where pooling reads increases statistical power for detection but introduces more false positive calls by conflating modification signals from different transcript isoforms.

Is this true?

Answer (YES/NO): NO